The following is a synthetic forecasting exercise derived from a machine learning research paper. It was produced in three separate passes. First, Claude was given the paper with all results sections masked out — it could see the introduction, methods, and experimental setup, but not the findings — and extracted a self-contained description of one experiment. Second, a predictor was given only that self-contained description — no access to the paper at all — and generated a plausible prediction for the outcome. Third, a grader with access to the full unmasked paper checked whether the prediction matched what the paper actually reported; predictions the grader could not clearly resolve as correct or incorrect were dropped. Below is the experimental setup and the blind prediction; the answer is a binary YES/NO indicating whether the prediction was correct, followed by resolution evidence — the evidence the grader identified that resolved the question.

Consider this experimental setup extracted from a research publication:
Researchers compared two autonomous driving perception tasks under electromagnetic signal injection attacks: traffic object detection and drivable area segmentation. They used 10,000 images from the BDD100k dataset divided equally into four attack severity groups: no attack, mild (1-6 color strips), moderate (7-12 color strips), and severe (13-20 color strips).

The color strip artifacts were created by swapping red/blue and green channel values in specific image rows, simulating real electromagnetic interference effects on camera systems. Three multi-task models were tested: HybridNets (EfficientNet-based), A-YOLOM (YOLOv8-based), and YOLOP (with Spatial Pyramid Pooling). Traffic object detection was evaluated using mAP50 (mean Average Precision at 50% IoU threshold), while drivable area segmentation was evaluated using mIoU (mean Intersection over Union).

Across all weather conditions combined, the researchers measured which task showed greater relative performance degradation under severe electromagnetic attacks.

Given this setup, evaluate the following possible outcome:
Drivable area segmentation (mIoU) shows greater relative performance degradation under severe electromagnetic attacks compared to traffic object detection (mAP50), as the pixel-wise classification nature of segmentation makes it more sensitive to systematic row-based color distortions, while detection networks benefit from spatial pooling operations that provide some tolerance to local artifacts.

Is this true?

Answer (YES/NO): NO